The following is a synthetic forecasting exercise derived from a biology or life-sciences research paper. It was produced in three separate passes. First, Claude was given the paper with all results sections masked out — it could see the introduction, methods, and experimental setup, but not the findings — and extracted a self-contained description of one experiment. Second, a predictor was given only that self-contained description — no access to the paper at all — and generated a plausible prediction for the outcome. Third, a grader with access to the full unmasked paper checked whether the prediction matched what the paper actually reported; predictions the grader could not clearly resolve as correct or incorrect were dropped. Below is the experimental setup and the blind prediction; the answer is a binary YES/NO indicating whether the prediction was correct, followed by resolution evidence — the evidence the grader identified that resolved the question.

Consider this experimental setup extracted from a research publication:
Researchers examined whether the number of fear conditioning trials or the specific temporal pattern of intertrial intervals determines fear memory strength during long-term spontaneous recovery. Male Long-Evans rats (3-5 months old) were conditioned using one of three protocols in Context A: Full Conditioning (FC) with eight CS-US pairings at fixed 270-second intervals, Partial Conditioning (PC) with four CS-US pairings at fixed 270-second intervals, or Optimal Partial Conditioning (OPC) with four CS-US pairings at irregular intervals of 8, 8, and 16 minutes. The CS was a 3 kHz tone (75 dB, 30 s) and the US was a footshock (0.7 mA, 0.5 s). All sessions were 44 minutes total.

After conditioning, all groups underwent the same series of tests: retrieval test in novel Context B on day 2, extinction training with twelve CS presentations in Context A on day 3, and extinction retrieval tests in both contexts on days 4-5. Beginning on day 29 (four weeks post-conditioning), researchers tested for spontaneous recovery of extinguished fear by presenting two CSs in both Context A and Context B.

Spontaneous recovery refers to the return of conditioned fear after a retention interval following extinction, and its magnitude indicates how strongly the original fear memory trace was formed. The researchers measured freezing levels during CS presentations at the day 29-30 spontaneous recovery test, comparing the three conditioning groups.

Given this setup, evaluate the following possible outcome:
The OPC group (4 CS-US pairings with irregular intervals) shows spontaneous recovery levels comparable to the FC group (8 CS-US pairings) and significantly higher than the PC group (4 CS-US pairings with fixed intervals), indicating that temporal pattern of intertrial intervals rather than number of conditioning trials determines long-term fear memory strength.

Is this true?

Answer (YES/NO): NO